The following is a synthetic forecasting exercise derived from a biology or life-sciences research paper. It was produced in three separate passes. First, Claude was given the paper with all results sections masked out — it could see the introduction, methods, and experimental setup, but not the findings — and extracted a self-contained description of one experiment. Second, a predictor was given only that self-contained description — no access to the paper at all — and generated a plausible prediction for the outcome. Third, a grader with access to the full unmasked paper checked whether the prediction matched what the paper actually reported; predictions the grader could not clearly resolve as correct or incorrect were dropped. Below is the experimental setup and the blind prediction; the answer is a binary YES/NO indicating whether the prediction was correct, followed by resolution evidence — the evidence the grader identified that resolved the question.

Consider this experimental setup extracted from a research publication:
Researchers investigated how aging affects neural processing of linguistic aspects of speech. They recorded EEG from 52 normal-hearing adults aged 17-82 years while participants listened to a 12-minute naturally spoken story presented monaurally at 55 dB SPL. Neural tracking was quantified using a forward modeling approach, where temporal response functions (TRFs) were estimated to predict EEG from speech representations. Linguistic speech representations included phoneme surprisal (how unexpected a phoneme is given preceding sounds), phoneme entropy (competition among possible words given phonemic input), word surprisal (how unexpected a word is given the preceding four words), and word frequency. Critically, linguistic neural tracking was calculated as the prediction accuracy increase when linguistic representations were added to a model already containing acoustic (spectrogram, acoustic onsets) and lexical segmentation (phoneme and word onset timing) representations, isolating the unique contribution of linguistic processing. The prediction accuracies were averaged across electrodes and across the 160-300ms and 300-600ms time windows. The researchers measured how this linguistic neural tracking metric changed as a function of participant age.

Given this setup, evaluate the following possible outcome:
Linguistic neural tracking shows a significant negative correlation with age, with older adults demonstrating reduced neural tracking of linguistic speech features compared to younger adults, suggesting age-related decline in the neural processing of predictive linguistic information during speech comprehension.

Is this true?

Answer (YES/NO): YES